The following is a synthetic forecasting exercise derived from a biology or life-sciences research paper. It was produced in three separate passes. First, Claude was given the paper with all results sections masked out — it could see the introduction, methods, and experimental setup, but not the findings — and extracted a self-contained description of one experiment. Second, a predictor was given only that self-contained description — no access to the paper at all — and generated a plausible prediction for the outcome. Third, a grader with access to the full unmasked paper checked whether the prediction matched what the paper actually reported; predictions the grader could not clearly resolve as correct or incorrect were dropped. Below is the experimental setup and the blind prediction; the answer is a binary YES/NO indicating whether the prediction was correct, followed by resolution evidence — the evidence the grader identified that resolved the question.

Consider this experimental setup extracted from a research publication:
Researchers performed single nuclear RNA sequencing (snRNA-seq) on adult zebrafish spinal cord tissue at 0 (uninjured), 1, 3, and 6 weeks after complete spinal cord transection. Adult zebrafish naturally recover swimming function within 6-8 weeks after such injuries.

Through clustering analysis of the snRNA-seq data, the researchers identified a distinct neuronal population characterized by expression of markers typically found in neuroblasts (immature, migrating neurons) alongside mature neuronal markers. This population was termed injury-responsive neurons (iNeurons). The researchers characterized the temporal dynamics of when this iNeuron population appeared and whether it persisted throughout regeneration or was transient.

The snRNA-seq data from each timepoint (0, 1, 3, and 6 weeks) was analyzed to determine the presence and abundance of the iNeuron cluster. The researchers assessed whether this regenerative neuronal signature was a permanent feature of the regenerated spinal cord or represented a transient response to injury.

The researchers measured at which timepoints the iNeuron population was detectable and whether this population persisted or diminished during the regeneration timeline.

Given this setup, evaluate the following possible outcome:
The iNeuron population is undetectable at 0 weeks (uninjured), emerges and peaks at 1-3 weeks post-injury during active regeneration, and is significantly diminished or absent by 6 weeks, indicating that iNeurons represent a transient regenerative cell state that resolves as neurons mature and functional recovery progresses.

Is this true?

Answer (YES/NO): NO